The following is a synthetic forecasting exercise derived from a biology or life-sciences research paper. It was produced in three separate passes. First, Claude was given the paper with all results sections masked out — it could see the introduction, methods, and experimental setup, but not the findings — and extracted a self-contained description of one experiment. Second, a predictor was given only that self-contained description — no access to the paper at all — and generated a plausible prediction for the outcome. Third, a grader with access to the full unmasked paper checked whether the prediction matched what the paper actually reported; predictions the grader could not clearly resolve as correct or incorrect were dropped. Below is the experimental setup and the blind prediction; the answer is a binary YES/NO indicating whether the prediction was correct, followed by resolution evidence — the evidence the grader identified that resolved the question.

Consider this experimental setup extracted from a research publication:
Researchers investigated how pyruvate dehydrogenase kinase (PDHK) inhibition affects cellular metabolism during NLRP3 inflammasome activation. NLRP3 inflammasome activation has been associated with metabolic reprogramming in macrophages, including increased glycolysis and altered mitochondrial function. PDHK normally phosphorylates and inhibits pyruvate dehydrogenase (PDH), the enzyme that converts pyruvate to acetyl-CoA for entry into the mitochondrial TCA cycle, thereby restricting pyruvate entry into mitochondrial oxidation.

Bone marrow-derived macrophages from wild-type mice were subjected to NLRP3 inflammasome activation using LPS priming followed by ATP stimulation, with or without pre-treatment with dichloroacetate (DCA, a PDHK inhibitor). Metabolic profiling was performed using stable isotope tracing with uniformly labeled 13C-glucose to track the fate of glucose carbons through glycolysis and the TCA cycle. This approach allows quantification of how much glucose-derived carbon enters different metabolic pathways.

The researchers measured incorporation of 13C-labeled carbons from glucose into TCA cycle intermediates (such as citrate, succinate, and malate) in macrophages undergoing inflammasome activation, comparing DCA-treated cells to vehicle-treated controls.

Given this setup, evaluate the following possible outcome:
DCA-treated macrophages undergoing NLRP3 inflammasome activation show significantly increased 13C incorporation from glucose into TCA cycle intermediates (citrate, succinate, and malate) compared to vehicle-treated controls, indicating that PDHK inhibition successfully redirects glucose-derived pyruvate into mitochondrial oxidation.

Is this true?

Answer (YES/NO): YES